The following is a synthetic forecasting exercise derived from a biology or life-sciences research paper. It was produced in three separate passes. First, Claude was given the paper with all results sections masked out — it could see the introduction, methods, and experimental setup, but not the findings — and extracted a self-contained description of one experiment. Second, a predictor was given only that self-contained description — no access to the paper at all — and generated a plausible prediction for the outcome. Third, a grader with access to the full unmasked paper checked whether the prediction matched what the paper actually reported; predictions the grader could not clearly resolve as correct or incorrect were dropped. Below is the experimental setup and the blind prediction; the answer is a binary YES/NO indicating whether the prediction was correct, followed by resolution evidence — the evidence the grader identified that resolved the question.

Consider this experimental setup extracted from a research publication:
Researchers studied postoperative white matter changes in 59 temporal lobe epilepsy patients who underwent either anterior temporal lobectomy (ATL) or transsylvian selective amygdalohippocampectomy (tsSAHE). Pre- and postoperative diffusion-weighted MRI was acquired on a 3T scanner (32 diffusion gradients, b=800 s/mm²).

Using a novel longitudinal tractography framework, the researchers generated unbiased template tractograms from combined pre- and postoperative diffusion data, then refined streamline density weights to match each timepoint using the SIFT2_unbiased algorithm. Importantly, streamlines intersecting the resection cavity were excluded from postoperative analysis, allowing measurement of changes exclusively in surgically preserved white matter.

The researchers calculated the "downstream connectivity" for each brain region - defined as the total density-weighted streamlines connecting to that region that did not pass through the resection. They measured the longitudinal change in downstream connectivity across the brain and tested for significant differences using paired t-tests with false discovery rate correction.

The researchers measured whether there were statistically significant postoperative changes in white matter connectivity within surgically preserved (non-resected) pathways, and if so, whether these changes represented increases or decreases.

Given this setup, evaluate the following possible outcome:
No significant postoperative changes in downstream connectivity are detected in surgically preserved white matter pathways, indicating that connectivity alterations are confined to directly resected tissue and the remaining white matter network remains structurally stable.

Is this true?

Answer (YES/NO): NO